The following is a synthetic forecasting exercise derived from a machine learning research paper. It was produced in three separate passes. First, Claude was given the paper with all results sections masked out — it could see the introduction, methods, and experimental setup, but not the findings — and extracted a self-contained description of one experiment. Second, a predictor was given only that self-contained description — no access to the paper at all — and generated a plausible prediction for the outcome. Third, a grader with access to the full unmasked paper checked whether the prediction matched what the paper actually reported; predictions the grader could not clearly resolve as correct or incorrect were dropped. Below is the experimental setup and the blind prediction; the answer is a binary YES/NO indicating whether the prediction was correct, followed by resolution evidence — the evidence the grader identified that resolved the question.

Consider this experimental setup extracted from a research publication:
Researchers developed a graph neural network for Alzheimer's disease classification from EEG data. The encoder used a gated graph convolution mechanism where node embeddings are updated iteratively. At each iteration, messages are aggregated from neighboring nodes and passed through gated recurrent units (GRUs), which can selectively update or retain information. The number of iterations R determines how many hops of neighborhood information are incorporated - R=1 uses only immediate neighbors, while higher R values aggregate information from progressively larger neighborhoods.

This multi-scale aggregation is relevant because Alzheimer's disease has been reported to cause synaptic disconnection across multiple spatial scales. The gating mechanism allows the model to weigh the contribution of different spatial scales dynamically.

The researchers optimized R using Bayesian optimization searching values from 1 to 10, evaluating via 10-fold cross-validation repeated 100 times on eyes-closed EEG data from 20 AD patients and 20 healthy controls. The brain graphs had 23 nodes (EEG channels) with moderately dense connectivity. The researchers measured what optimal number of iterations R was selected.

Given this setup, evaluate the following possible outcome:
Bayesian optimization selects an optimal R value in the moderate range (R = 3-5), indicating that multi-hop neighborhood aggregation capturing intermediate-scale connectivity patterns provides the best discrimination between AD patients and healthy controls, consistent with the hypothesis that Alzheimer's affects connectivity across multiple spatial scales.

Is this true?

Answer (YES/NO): YES